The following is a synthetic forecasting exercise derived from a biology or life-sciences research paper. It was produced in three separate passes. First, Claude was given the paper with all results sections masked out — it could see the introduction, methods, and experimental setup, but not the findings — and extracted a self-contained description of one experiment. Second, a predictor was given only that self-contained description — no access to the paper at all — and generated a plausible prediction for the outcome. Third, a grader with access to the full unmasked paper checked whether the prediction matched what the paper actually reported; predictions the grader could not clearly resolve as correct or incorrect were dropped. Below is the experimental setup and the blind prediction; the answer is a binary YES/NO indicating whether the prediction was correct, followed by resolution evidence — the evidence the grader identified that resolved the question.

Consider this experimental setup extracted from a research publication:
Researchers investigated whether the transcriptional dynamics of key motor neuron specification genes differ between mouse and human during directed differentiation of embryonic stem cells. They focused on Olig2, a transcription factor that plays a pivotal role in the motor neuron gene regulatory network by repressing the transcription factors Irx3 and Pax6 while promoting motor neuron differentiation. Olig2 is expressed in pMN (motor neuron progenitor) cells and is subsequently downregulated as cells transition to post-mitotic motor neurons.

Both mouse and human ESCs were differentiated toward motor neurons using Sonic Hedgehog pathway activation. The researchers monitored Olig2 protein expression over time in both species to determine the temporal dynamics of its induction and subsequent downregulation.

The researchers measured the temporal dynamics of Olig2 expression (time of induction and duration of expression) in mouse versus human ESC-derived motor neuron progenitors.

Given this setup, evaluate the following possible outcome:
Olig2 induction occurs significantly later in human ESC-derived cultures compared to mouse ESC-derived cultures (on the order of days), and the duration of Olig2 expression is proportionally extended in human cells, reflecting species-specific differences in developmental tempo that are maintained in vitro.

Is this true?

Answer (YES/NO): YES